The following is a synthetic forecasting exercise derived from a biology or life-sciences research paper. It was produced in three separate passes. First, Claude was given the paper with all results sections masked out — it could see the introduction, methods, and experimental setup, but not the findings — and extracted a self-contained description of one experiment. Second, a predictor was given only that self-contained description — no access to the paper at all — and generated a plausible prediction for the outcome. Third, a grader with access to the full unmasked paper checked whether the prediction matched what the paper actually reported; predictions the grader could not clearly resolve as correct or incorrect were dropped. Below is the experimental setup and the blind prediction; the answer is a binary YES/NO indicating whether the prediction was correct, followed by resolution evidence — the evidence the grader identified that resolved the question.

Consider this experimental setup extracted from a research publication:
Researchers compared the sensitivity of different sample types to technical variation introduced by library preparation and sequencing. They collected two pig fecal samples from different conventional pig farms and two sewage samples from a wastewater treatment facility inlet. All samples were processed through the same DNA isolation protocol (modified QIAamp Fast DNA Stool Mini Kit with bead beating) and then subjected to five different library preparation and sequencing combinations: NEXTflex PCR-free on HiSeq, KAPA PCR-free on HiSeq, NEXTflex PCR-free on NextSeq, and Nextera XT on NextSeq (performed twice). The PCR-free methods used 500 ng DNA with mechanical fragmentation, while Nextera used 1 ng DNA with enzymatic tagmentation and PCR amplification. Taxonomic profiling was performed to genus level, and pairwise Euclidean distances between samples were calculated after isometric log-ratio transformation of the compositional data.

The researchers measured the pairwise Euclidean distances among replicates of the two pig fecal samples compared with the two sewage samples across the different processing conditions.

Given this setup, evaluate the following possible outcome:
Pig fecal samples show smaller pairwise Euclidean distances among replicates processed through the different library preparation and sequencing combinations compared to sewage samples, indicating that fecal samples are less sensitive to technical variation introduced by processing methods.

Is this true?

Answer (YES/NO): NO